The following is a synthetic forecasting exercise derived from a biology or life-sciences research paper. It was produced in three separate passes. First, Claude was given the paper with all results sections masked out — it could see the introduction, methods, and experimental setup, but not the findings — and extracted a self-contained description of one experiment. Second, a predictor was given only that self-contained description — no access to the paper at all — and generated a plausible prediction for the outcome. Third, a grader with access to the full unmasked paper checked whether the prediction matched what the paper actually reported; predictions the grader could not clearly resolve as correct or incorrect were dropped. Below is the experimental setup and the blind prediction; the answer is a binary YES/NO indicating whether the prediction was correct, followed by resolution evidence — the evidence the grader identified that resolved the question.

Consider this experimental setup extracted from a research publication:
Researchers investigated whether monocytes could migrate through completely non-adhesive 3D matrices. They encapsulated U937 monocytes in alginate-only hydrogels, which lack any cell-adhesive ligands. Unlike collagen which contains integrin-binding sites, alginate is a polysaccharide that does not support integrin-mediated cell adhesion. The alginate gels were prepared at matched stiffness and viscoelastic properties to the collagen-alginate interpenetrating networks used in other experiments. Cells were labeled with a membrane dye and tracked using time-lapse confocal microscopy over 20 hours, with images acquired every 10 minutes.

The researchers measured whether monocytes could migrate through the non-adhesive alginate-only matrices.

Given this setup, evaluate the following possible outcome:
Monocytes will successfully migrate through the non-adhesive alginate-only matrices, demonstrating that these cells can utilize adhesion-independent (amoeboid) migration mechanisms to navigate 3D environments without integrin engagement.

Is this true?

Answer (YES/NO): YES